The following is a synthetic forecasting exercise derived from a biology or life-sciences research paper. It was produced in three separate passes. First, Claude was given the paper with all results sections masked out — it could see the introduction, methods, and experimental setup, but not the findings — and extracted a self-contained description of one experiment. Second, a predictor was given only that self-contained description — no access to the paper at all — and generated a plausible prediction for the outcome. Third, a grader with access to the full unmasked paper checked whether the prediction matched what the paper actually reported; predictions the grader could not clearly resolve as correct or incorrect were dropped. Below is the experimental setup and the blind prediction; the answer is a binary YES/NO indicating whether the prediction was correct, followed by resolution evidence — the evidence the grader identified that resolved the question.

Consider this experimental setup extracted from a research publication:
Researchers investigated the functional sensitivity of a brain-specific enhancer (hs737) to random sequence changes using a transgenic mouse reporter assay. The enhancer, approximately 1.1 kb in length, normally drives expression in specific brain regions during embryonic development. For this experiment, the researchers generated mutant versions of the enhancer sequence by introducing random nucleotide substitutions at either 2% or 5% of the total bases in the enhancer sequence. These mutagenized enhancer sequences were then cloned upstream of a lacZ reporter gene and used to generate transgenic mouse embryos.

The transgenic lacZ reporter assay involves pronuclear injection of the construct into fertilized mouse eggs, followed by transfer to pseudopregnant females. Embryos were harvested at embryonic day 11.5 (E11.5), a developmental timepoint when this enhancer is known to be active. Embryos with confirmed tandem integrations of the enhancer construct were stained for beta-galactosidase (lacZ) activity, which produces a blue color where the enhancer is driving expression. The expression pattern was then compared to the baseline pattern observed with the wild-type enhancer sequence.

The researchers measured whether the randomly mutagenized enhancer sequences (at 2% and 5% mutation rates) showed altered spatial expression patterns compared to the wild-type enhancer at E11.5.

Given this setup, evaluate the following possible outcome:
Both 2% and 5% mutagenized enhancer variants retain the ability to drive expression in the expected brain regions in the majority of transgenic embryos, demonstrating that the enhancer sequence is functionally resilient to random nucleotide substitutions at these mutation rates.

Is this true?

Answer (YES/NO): NO